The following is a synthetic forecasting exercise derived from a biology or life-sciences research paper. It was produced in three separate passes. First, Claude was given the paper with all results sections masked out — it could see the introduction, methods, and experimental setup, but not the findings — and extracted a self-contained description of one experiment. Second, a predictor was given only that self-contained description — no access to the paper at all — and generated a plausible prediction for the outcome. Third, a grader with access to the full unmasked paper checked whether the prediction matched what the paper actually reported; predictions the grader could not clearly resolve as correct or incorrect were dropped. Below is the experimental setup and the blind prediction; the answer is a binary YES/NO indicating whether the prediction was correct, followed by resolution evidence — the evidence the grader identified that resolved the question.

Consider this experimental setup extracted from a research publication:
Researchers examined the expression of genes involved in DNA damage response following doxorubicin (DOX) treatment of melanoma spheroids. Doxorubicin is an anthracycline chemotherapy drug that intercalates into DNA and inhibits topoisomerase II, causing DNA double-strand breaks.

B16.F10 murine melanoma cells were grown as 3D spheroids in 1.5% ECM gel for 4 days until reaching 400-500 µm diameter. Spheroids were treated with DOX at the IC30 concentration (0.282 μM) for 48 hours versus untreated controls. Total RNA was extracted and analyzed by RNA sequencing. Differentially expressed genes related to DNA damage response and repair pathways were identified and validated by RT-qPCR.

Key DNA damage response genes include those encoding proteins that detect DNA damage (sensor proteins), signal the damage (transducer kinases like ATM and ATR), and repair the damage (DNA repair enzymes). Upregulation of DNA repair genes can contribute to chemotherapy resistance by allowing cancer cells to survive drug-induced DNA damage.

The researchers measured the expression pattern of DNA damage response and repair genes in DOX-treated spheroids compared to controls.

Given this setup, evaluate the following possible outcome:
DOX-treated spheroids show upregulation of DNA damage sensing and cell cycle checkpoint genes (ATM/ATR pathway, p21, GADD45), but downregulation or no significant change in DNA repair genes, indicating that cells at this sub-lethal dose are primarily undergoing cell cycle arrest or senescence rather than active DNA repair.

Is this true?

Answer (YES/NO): NO